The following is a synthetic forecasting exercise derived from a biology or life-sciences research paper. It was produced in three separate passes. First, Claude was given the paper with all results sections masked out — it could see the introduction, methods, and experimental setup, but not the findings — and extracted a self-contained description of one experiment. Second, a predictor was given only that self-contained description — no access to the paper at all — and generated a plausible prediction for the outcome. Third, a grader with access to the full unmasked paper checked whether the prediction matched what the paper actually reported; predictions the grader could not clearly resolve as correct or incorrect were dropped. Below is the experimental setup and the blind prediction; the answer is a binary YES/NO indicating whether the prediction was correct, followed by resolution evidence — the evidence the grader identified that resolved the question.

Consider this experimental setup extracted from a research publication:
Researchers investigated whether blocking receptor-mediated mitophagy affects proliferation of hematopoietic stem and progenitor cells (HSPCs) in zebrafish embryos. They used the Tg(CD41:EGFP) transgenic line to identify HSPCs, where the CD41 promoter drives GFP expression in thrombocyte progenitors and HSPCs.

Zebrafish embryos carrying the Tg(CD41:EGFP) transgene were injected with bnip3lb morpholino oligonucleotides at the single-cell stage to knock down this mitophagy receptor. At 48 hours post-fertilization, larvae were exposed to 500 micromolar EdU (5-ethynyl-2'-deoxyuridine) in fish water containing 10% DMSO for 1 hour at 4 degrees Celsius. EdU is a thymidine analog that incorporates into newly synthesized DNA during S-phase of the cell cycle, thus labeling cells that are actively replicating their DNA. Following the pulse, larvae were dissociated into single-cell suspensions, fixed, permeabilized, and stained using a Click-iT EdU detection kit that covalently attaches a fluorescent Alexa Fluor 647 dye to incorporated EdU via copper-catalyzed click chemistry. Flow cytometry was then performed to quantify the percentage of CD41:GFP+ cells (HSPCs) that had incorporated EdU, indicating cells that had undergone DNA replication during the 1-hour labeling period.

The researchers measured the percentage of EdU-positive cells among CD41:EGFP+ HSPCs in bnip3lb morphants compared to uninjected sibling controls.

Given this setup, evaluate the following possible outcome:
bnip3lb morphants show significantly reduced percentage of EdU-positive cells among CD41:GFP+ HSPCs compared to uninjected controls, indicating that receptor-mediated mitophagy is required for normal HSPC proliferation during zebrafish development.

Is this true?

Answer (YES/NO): YES